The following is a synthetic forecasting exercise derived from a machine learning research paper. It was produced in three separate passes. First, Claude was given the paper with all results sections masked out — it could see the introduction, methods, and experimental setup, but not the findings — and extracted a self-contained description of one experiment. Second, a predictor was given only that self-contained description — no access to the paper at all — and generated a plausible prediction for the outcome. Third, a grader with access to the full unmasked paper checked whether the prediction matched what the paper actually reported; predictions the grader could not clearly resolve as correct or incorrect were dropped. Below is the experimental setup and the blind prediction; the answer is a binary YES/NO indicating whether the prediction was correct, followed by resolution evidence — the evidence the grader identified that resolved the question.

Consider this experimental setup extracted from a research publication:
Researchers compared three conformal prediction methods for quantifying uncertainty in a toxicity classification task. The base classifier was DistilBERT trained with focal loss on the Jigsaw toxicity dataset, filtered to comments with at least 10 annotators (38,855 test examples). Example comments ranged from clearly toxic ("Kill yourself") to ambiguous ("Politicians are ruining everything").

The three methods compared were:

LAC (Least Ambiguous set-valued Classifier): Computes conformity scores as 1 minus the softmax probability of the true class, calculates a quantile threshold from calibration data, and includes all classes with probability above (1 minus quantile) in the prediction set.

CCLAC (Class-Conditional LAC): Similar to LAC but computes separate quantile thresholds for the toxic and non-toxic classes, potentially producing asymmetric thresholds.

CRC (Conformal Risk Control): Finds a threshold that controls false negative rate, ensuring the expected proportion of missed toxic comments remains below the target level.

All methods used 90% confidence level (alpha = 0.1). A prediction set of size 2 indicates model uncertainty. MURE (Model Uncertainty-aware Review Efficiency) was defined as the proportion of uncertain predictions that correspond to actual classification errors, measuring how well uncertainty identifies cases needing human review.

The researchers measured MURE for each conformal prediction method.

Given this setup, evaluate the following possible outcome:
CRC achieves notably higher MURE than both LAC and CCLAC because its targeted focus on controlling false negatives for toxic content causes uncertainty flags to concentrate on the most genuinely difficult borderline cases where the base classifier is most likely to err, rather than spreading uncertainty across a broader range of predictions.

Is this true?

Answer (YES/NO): NO